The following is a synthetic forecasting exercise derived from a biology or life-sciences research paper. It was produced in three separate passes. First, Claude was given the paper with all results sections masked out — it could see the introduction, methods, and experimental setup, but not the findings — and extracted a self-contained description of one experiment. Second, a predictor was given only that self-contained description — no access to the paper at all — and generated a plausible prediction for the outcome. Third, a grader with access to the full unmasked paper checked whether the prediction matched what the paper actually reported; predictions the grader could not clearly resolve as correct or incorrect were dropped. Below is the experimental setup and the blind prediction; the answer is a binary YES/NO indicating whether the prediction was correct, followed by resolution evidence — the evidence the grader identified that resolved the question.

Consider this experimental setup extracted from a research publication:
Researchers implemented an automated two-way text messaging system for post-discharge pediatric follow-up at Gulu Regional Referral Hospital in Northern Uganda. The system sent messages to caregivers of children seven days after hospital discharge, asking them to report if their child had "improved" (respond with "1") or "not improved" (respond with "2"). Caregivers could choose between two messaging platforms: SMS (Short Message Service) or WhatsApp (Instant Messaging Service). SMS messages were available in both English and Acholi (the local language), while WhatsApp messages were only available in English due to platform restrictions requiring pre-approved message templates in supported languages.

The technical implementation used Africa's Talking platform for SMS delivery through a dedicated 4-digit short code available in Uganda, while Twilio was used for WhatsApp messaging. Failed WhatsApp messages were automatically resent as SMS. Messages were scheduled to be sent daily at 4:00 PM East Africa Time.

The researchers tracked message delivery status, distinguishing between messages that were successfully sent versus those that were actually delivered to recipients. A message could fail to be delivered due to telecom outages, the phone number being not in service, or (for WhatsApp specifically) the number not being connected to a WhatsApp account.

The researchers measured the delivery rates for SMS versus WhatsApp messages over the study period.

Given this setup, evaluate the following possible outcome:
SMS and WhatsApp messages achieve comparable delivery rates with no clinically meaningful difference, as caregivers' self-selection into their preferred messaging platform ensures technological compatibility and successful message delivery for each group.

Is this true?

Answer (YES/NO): NO